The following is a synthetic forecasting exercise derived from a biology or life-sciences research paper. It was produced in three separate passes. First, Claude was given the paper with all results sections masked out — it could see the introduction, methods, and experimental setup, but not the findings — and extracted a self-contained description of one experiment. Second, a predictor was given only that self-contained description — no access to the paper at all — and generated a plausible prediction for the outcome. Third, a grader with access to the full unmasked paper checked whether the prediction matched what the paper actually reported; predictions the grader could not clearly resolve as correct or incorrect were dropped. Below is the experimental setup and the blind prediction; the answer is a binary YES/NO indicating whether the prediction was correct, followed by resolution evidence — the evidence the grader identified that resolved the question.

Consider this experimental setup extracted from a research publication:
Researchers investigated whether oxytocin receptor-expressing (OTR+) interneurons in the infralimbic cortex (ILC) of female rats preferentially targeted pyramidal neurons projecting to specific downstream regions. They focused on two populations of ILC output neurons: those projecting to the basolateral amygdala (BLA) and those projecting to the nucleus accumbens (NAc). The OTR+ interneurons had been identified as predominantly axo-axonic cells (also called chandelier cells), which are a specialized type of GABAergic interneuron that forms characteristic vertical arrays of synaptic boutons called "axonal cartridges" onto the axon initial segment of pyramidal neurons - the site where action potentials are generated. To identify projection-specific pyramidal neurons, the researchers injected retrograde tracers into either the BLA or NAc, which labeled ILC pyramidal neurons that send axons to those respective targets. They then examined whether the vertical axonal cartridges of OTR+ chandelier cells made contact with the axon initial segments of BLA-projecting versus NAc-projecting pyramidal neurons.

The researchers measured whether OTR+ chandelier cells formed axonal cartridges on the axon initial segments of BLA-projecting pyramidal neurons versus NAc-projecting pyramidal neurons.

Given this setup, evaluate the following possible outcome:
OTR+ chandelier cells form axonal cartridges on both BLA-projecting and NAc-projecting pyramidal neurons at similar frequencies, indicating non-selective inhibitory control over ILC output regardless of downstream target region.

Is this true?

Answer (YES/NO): NO